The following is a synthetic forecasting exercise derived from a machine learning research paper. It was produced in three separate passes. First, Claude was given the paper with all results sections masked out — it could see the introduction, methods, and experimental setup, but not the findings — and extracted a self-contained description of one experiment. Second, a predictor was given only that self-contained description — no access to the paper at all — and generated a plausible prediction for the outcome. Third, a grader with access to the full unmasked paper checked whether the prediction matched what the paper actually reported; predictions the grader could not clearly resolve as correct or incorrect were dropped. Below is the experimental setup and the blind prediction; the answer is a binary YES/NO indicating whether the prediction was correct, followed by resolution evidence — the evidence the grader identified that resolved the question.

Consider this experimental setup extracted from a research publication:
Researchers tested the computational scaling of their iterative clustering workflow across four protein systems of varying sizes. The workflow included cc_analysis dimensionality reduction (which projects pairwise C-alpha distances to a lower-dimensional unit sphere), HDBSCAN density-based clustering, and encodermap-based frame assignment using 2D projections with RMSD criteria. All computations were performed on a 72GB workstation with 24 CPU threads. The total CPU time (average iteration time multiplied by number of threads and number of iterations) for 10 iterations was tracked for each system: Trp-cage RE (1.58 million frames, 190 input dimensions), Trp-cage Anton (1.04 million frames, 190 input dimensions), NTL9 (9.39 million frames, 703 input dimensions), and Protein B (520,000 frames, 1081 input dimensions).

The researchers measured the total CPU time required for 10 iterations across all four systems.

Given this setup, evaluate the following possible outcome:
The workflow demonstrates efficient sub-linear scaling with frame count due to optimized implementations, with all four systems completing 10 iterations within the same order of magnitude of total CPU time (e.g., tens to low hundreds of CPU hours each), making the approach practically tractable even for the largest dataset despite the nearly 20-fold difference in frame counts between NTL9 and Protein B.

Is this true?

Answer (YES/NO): YES